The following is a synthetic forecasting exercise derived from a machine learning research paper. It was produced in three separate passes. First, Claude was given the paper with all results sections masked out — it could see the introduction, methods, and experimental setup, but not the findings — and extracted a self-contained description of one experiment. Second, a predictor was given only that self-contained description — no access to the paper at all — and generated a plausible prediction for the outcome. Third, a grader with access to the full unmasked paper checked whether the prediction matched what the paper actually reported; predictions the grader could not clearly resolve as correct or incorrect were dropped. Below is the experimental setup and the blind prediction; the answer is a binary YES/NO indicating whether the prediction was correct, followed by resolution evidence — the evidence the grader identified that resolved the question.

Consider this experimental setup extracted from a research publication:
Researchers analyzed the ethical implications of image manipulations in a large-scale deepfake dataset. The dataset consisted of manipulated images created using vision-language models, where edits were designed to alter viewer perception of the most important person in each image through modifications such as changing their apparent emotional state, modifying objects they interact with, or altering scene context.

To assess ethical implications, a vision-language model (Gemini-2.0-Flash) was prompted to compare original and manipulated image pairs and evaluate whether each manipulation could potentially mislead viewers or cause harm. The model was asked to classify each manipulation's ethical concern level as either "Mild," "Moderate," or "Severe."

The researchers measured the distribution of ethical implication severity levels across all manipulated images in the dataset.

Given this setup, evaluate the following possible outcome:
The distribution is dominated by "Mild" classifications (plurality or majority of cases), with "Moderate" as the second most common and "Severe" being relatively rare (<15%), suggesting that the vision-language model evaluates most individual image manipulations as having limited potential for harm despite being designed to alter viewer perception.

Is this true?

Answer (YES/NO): YES